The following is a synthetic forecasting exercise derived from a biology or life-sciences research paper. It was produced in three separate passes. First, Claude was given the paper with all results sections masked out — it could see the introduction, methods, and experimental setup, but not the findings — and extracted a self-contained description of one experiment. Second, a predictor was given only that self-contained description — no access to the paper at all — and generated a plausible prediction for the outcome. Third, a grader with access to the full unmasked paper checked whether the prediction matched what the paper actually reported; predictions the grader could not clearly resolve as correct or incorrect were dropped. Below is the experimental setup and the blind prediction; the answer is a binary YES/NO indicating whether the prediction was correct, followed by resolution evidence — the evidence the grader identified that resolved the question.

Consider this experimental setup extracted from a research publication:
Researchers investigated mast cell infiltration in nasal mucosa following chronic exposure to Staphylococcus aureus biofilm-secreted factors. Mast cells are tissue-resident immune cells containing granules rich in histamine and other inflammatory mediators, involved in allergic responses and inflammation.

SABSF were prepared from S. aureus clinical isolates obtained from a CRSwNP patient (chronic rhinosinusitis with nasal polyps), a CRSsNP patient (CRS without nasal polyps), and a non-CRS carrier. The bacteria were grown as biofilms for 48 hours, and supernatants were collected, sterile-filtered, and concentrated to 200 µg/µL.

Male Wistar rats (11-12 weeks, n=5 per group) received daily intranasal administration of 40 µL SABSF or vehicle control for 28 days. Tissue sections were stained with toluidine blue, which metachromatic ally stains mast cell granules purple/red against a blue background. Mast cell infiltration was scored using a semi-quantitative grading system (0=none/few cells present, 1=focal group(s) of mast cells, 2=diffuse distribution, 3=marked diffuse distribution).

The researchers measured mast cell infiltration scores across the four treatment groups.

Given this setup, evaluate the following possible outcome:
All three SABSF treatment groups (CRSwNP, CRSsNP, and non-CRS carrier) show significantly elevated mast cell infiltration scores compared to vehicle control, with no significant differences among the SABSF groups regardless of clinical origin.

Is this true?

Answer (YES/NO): NO